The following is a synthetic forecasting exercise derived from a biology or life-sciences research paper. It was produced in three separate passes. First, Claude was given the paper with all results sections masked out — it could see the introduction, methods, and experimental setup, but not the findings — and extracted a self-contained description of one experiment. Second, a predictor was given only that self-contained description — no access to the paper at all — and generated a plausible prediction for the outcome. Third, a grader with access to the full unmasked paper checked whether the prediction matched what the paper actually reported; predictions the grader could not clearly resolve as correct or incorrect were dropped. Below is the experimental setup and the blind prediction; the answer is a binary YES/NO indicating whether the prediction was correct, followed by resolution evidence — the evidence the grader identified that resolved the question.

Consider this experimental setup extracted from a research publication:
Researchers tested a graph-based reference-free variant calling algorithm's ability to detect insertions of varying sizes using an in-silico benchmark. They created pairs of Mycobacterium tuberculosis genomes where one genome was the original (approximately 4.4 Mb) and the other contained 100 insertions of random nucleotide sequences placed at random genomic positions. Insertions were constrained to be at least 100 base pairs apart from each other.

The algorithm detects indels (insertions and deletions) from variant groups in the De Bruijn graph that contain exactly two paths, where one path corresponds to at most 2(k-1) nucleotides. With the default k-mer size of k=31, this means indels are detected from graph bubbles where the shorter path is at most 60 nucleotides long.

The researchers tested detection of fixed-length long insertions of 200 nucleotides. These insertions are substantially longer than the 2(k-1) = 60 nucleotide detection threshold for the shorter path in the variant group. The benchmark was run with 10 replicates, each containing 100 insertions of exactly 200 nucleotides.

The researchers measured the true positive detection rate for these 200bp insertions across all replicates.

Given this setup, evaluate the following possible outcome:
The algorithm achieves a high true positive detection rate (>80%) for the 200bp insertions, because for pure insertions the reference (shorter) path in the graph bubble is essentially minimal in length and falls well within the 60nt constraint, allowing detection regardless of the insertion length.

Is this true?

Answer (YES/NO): YES